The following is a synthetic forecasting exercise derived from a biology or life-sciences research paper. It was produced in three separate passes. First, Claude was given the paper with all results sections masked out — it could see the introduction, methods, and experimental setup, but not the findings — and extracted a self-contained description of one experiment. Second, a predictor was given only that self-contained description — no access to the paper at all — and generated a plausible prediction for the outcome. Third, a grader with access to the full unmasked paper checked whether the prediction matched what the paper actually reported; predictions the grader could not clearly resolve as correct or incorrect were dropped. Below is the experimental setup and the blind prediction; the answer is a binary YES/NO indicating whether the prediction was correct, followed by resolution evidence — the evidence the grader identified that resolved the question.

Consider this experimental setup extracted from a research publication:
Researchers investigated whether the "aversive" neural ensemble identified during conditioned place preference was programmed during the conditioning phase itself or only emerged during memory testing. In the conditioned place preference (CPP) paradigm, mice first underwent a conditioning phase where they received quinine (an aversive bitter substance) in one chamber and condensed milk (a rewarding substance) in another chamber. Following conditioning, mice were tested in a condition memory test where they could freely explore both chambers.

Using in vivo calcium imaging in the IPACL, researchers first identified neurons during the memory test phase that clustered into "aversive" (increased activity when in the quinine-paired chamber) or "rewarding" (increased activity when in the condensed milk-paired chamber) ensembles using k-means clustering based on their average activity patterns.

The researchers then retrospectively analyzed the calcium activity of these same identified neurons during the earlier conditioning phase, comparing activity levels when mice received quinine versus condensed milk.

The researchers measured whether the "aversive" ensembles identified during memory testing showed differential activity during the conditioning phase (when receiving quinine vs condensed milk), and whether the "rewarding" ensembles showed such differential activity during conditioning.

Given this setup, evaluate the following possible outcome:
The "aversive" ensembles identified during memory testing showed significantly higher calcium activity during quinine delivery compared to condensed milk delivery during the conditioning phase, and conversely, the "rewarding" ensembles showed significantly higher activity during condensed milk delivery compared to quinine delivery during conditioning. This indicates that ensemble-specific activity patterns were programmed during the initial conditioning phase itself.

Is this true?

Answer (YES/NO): NO